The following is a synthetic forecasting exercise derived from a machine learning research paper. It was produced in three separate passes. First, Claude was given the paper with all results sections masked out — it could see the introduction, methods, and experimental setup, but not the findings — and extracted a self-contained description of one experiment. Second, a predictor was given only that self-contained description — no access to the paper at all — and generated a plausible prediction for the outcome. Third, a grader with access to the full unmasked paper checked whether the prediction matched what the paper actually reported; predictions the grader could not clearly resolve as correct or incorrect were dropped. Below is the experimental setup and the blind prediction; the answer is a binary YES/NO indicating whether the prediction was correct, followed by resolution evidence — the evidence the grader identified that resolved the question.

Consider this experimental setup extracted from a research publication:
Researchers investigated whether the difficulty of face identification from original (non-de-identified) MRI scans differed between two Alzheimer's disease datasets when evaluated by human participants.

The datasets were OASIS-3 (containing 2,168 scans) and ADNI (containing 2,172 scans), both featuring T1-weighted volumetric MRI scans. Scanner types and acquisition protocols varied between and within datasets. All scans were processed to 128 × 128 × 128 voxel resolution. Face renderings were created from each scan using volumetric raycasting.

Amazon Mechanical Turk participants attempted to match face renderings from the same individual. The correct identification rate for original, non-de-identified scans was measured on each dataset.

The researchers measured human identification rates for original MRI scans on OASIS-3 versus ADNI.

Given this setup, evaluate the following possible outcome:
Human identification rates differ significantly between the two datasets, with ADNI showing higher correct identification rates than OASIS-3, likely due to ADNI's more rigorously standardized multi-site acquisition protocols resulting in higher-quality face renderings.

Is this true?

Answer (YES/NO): NO